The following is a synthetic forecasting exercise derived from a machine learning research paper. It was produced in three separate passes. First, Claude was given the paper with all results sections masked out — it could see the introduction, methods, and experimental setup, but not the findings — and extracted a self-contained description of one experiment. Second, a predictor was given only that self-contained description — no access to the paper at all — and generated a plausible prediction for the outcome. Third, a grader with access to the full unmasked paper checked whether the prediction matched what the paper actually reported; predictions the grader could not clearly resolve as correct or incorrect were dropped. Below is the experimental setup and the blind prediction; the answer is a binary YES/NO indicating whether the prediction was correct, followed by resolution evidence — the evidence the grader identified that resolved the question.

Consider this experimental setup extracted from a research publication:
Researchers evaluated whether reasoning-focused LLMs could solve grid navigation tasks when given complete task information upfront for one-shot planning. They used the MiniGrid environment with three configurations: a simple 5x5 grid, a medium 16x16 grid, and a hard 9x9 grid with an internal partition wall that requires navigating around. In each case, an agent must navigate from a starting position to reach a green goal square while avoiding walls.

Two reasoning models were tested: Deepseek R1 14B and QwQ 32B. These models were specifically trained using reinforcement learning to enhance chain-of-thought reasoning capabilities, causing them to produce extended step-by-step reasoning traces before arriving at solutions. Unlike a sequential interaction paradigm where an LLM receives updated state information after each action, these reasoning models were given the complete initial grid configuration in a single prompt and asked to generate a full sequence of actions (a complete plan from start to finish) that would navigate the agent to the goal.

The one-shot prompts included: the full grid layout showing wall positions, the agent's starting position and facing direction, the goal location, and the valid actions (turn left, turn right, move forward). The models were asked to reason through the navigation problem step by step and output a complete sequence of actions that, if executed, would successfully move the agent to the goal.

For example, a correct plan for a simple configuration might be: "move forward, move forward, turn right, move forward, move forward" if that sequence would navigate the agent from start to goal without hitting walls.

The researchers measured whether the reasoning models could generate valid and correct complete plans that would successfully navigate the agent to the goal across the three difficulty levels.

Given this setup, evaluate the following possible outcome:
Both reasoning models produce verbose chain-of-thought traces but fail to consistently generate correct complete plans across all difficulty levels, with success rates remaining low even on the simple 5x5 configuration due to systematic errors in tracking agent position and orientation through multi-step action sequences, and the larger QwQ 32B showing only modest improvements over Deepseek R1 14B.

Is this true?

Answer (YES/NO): NO